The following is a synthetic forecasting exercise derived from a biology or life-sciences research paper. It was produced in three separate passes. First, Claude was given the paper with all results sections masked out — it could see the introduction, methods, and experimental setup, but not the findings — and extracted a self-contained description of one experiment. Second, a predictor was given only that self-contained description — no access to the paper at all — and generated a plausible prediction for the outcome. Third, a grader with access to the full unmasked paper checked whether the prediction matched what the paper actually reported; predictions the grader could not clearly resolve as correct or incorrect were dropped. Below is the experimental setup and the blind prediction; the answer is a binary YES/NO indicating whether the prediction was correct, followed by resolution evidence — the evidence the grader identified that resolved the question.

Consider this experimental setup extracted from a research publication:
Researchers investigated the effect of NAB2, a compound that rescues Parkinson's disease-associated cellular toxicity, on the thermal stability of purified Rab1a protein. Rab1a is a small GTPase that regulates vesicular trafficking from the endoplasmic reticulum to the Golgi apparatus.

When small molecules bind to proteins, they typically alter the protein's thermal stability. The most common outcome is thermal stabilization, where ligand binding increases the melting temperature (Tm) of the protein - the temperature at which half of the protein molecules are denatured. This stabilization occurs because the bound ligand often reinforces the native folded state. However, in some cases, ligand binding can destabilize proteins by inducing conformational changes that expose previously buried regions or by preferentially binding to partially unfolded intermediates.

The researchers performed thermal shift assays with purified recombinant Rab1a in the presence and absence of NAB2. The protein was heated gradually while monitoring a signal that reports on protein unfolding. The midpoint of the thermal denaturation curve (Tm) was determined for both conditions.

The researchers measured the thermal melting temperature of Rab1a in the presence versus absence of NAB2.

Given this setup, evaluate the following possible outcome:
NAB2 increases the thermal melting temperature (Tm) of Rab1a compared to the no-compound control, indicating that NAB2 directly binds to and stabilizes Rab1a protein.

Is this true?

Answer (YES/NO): NO